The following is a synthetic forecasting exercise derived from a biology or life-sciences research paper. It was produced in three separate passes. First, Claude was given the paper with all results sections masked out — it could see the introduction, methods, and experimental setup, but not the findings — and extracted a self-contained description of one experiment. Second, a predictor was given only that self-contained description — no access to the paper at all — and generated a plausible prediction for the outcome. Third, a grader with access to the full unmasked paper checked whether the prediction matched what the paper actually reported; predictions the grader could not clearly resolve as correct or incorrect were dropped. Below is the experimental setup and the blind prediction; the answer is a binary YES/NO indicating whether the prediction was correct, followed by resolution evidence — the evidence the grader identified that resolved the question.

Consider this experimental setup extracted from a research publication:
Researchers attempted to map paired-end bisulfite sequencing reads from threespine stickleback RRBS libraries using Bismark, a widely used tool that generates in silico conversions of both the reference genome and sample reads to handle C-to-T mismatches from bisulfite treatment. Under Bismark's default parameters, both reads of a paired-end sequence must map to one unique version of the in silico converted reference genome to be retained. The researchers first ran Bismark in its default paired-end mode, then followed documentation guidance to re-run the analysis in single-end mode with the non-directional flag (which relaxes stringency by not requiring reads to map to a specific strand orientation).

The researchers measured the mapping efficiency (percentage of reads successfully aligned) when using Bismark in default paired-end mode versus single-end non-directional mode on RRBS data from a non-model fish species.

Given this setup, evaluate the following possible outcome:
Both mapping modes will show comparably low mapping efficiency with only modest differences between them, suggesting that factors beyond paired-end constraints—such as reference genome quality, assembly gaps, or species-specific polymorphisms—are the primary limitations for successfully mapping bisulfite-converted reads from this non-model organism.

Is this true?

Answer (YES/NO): NO